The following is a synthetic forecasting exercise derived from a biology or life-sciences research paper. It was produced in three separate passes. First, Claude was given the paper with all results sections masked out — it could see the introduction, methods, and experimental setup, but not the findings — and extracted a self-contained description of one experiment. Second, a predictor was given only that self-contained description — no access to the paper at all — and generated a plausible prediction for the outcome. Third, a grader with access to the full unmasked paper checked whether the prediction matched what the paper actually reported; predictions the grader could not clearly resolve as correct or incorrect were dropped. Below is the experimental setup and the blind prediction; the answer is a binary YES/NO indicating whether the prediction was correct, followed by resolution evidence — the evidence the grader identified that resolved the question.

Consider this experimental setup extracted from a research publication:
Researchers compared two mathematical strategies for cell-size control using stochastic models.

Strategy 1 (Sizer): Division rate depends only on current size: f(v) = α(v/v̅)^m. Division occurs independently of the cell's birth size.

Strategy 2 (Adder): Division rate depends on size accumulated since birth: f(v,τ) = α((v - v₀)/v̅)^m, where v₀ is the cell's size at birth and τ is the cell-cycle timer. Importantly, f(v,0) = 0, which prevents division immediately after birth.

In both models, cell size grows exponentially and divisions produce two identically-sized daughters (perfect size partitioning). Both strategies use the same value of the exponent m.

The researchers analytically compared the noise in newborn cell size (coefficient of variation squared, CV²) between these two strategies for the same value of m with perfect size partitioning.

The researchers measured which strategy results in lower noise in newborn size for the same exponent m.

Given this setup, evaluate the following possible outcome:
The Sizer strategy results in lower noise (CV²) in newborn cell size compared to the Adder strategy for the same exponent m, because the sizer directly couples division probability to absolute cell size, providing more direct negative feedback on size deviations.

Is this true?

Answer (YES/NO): NO